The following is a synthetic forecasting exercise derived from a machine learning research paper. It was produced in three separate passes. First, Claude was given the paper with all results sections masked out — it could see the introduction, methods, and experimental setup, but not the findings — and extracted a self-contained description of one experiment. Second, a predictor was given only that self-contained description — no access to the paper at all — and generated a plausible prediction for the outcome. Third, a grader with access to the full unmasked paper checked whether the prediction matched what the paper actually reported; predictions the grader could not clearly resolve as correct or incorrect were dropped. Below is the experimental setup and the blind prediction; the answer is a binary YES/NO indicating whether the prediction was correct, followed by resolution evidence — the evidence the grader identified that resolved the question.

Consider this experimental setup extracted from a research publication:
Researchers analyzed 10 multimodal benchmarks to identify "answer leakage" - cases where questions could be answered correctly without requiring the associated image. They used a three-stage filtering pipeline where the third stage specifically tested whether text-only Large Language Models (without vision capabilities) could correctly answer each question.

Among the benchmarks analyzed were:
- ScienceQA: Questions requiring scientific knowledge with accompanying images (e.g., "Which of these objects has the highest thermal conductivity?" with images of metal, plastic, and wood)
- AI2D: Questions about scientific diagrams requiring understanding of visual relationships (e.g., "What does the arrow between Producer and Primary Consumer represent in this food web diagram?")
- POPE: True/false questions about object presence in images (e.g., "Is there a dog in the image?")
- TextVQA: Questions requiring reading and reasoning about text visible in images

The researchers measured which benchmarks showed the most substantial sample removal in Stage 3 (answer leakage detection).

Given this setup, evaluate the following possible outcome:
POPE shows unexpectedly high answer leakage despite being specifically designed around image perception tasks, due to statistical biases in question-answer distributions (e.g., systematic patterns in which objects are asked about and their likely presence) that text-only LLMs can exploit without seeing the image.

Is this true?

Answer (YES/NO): NO